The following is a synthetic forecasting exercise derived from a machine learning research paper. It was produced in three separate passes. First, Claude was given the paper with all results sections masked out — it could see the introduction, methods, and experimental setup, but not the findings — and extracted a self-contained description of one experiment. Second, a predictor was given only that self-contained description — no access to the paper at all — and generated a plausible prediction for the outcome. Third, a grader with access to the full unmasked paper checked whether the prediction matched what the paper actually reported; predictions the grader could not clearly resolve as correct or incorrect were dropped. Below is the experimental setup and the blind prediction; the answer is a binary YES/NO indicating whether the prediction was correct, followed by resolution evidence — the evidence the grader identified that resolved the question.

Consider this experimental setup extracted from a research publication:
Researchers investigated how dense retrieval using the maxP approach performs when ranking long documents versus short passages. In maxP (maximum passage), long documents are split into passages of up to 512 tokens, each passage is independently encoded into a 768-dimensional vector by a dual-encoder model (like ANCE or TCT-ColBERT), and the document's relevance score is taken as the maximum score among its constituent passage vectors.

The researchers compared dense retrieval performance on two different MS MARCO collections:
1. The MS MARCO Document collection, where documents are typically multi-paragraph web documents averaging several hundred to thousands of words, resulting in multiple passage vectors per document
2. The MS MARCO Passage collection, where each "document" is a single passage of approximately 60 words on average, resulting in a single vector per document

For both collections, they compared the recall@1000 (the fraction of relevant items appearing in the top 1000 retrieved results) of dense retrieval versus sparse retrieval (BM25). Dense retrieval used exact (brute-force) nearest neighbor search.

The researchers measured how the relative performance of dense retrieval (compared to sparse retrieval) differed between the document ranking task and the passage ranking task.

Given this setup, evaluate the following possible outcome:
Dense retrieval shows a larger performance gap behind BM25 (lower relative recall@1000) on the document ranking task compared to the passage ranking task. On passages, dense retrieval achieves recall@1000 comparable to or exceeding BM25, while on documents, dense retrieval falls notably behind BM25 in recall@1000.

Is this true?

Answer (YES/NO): YES